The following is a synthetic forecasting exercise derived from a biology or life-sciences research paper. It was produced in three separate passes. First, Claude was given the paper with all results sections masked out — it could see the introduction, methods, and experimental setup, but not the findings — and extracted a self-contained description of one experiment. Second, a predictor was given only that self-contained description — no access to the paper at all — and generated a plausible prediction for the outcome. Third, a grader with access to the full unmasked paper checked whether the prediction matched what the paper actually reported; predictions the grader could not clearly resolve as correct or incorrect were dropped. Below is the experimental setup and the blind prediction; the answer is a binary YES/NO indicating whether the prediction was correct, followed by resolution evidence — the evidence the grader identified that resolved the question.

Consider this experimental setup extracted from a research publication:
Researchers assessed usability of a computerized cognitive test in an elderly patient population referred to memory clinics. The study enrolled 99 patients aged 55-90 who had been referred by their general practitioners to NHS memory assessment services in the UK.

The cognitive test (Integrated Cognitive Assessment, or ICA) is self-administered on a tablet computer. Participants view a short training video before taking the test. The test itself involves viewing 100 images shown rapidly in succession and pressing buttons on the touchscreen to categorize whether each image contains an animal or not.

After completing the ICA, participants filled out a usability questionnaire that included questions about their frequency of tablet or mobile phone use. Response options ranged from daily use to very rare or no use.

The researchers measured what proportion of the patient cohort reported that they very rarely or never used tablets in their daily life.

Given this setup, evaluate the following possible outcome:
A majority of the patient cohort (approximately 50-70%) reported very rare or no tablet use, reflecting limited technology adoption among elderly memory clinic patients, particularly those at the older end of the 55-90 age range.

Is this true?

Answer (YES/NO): YES